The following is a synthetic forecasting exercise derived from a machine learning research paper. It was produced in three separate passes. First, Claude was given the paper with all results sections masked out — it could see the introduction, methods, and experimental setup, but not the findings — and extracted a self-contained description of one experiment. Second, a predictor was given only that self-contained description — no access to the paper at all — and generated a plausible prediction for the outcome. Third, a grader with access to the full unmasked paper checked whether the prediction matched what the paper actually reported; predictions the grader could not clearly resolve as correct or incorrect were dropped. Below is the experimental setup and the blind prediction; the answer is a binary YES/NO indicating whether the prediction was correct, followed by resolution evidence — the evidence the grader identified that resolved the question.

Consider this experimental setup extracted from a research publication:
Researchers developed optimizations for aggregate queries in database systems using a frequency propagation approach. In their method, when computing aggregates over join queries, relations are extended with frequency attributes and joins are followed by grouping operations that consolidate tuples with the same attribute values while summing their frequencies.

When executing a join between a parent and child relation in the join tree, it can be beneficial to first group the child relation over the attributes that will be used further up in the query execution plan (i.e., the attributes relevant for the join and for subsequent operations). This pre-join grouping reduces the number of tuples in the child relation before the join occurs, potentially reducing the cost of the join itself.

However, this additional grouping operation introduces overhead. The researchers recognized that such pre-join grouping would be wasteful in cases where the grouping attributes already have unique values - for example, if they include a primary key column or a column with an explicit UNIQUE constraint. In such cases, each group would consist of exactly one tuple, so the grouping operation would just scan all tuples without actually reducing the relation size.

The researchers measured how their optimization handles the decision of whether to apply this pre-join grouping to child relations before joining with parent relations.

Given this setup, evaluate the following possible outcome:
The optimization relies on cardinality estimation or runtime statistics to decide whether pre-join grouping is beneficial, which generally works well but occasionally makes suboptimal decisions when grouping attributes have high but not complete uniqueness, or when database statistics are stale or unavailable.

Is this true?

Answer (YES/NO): NO